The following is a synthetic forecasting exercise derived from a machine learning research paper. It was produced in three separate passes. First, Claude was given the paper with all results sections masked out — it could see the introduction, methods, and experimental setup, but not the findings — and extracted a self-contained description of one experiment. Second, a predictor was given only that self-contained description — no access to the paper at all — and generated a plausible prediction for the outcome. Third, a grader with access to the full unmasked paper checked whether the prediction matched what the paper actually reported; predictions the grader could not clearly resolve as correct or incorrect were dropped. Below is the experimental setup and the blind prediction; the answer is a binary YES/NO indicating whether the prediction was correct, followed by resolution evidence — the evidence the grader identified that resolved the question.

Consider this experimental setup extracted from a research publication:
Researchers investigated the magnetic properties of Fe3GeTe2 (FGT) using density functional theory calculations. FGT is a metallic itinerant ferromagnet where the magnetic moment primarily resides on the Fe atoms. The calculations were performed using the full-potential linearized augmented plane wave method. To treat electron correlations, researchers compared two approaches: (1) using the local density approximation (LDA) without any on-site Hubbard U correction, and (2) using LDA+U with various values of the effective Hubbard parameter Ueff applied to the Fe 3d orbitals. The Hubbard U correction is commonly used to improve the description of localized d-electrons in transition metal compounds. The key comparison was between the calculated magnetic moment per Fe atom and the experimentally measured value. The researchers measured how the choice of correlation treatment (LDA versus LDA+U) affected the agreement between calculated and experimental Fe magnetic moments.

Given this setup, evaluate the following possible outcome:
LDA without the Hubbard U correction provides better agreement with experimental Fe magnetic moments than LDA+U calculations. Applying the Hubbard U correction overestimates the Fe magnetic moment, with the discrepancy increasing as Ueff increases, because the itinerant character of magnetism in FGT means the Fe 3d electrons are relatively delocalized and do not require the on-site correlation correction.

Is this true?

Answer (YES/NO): YES